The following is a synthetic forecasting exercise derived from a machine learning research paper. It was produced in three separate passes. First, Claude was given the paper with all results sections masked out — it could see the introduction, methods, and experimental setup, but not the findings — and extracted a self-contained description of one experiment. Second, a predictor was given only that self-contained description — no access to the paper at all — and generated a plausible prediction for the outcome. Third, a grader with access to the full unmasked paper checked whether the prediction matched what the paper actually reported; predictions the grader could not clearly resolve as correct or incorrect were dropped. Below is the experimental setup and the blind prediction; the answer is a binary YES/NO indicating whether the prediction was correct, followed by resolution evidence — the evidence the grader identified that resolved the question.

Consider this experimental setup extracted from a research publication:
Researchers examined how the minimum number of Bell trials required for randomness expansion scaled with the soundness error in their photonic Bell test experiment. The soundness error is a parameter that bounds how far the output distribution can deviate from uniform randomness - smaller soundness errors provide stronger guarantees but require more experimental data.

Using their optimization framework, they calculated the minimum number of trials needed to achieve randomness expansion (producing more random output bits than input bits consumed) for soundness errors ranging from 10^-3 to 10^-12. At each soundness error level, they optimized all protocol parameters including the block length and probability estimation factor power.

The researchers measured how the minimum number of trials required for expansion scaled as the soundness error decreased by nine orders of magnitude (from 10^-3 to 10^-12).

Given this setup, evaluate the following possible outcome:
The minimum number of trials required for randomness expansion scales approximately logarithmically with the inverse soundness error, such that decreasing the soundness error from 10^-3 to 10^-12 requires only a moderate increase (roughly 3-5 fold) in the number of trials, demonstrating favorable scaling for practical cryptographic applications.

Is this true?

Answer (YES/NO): YES